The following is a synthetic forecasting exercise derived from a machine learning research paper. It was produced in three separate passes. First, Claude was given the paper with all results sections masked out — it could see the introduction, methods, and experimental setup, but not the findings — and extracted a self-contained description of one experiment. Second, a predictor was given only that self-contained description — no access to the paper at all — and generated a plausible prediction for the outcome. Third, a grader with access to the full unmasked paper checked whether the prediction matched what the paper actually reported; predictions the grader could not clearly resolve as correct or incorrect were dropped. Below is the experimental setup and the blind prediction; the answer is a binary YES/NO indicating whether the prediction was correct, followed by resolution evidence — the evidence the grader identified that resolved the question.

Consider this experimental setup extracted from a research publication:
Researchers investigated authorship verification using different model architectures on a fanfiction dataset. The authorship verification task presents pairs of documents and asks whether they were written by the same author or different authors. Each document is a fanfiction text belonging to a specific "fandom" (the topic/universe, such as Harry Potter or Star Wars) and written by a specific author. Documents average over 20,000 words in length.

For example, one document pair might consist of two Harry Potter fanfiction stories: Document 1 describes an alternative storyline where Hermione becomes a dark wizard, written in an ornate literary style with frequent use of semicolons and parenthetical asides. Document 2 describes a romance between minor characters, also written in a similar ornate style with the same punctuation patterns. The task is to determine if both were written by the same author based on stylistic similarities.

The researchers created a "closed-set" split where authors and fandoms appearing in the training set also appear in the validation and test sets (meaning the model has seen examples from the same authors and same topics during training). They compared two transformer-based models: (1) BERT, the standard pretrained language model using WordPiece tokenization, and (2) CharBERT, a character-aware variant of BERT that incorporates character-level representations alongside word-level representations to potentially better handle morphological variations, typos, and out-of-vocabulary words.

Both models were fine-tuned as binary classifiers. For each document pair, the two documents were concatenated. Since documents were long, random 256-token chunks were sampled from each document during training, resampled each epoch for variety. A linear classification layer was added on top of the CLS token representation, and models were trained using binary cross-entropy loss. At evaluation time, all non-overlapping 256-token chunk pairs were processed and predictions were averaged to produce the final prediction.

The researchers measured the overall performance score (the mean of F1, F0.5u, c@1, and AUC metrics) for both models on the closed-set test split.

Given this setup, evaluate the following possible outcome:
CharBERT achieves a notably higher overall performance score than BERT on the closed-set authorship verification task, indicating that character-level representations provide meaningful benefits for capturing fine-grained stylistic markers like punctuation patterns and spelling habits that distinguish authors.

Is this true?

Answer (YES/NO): NO